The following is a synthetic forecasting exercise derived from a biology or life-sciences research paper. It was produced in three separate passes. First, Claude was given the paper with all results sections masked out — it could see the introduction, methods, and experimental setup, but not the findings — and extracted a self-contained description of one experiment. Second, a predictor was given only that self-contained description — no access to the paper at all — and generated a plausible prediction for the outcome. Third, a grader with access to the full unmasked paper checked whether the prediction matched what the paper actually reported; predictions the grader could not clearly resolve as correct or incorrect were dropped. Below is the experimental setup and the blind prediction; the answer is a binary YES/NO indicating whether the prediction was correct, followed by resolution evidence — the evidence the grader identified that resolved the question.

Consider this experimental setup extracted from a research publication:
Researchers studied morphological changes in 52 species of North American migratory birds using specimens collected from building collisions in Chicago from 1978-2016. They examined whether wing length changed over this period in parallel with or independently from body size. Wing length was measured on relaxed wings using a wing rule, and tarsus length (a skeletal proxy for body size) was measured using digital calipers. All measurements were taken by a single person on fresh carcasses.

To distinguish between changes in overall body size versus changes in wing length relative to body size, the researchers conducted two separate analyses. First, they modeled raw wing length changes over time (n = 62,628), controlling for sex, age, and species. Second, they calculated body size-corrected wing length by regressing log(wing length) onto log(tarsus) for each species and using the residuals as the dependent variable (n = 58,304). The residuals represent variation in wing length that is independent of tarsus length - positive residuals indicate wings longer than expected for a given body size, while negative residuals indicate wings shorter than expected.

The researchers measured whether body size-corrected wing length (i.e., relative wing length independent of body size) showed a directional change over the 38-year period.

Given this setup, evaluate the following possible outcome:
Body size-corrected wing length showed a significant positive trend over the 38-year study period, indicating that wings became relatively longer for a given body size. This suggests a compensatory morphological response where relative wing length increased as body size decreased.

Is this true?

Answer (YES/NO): YES